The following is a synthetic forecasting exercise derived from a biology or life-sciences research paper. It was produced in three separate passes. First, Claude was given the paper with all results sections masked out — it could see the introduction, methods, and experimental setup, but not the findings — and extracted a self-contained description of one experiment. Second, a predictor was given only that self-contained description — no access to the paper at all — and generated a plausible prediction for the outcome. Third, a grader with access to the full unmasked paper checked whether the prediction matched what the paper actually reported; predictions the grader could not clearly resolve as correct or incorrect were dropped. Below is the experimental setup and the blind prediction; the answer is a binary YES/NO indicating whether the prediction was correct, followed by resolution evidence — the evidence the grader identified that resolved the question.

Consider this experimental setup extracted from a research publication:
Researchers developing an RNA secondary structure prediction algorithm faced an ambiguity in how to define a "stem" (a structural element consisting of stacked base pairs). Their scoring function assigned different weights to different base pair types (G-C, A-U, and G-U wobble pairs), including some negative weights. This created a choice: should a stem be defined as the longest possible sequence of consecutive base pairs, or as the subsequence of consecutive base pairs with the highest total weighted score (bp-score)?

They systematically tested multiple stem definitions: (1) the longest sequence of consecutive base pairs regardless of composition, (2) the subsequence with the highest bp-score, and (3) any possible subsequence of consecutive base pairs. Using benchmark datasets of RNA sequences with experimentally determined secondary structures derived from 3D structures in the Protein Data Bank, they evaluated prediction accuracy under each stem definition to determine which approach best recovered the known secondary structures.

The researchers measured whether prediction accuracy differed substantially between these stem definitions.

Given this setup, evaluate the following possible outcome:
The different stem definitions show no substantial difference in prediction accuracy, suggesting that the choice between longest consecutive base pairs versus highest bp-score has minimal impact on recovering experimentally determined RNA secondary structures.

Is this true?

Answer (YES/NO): YES